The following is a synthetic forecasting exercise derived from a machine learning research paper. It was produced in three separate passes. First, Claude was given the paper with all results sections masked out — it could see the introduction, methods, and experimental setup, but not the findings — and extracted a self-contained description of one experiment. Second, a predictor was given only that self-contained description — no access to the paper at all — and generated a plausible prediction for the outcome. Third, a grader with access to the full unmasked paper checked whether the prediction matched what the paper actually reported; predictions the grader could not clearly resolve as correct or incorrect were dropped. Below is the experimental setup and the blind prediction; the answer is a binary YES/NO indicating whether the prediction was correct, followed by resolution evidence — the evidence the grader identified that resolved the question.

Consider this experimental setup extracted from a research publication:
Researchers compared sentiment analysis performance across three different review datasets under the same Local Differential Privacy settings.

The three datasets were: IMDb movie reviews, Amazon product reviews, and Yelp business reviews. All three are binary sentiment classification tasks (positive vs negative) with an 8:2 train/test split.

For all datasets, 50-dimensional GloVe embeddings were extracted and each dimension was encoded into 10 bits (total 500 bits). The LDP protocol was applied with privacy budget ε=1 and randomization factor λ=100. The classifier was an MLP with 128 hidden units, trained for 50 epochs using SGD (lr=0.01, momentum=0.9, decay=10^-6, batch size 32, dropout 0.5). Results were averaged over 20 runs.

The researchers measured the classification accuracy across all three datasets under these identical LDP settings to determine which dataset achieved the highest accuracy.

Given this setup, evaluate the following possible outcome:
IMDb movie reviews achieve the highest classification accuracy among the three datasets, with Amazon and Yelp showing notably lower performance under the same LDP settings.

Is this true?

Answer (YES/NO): NO